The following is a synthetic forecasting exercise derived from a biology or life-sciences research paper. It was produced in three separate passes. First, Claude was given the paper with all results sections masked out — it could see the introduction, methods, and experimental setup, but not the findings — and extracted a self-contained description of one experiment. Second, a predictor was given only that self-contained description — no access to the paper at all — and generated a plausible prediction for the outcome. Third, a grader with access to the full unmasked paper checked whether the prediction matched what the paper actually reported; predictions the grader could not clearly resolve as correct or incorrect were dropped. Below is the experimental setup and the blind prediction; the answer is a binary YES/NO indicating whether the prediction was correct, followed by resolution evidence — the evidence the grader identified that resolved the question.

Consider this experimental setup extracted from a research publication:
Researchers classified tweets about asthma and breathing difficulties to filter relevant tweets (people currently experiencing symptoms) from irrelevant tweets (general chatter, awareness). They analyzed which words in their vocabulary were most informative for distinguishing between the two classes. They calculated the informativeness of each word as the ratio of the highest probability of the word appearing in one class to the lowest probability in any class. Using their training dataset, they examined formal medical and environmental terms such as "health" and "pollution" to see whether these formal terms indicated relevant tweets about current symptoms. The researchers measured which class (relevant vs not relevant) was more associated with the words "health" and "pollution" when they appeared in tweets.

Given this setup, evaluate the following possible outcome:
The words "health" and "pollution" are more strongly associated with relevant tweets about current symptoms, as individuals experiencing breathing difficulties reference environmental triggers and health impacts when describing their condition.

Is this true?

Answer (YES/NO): NO